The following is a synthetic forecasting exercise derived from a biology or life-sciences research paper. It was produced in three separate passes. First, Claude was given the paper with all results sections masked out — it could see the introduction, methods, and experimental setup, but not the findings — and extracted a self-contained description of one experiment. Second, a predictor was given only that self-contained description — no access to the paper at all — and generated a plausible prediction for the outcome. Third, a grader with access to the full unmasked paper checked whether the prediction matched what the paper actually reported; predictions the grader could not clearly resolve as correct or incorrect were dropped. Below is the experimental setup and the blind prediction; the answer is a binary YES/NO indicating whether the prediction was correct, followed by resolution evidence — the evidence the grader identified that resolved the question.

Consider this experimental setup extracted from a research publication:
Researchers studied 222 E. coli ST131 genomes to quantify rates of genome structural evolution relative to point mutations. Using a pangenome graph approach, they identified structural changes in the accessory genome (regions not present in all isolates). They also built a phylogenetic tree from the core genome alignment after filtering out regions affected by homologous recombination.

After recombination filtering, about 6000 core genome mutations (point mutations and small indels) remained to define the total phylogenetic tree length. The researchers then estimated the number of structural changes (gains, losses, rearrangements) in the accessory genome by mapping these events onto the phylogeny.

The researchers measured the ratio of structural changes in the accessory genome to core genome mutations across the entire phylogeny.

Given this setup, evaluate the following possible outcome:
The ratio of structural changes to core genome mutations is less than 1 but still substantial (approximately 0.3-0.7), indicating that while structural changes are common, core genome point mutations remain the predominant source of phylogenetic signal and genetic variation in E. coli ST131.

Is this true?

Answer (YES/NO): YES